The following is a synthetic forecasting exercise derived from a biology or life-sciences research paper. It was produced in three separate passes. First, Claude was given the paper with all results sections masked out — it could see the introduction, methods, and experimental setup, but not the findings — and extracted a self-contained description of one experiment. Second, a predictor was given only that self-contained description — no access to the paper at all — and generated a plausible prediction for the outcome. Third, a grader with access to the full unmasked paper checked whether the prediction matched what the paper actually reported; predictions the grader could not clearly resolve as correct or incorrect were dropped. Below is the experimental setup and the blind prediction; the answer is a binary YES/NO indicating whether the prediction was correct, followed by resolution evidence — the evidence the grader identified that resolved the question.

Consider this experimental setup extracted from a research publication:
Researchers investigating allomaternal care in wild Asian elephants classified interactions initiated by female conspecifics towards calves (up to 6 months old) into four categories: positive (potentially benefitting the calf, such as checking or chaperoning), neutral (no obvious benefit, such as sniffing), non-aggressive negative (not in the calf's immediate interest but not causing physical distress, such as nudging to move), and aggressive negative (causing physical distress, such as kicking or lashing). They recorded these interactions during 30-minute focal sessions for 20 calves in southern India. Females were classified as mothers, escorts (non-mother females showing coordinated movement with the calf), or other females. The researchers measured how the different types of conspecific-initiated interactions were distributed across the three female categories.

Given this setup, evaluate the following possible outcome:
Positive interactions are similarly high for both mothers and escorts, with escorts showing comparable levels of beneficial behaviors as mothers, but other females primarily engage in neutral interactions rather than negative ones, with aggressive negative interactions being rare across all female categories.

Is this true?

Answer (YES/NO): NO